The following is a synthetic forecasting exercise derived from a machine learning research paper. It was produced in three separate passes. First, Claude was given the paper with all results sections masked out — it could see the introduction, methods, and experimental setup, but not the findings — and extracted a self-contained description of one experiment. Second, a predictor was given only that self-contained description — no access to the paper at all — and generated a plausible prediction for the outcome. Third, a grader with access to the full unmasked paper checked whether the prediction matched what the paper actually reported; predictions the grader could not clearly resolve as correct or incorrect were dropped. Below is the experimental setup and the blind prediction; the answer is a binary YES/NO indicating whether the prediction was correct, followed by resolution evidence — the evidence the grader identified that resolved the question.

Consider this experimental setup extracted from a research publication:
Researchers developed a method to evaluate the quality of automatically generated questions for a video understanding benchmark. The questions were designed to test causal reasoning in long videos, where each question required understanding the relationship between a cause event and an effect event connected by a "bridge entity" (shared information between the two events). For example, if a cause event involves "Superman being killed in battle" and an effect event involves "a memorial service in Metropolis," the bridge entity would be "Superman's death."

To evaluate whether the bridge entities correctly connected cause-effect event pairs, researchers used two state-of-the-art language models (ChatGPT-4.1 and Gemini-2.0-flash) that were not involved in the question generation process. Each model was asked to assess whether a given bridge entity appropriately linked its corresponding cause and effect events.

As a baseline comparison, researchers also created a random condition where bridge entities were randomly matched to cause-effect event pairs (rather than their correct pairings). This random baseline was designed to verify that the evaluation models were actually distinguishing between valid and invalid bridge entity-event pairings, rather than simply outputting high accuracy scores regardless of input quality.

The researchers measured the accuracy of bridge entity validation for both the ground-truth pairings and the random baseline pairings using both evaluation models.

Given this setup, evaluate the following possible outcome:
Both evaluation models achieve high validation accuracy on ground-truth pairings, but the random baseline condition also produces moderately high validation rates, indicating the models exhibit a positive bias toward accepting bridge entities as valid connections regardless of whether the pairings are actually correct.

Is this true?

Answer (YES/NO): NO